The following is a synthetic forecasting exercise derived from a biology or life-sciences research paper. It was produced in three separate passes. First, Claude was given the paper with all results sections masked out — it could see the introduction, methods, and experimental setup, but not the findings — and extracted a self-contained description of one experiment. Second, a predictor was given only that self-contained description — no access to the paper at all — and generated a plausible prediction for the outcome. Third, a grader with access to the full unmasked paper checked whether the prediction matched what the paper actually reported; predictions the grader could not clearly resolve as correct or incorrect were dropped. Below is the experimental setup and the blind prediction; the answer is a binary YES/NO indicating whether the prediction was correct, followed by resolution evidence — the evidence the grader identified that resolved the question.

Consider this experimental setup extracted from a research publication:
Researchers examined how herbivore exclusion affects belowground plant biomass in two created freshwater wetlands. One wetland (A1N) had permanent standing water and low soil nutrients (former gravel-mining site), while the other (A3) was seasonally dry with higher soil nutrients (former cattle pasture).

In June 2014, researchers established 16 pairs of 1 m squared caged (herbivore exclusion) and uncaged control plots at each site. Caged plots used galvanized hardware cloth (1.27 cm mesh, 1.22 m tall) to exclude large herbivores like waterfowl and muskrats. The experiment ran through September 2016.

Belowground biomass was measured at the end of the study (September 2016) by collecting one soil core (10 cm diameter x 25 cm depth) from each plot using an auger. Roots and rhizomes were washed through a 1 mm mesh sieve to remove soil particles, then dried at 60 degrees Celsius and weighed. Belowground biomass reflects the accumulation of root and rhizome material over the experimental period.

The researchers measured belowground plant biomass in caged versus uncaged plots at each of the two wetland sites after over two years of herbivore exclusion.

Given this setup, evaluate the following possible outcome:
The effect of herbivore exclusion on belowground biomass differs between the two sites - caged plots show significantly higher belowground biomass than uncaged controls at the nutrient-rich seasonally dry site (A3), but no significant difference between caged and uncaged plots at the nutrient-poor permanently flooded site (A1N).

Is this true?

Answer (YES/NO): NO